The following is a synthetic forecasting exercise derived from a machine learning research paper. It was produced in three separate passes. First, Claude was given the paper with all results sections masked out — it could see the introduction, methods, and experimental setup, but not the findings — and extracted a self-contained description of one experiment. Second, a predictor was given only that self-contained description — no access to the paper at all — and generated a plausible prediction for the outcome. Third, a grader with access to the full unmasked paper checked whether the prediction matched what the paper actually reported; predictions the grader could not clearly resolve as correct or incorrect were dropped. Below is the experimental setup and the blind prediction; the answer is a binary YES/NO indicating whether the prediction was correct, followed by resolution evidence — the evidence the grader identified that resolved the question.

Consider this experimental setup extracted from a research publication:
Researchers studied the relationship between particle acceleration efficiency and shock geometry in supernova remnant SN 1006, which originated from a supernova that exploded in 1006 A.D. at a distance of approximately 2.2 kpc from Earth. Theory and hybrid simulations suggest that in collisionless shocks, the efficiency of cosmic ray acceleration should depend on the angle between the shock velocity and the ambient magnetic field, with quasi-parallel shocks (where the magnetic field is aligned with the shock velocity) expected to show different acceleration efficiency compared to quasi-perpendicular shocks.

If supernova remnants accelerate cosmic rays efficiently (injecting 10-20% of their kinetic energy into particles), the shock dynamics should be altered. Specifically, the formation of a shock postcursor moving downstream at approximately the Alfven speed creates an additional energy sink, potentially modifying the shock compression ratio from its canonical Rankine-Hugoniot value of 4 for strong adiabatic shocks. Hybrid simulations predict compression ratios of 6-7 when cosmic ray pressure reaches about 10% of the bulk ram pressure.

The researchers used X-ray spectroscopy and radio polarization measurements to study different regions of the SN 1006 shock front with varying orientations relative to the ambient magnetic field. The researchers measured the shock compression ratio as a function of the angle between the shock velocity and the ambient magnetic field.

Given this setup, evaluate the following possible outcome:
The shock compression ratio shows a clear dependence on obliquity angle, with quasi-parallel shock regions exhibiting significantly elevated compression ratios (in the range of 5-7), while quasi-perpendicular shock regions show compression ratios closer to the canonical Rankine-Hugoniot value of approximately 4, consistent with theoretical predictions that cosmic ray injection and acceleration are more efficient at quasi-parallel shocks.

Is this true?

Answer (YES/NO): YES